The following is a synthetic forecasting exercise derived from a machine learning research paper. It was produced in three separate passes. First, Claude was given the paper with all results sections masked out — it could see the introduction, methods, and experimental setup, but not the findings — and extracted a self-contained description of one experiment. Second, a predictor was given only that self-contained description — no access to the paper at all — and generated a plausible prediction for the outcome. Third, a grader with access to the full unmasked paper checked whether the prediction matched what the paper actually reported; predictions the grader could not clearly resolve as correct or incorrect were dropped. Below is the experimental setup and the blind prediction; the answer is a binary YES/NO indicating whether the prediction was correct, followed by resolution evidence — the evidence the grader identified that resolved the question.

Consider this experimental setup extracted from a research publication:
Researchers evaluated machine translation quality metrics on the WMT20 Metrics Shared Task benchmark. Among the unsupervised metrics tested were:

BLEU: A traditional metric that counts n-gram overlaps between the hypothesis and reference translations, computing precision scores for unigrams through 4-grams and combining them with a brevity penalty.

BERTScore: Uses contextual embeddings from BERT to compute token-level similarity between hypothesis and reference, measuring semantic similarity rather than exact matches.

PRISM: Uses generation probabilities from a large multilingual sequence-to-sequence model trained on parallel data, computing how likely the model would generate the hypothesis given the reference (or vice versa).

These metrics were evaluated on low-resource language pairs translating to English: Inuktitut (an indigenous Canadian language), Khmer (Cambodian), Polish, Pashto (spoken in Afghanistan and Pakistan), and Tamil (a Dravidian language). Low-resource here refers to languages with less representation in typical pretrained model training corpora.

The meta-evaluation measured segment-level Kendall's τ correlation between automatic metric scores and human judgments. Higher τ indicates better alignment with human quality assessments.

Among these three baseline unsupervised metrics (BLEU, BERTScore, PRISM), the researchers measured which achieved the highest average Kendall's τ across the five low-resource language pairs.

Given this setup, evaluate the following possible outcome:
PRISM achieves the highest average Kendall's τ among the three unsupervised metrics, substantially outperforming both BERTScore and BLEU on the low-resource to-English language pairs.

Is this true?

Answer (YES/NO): NO